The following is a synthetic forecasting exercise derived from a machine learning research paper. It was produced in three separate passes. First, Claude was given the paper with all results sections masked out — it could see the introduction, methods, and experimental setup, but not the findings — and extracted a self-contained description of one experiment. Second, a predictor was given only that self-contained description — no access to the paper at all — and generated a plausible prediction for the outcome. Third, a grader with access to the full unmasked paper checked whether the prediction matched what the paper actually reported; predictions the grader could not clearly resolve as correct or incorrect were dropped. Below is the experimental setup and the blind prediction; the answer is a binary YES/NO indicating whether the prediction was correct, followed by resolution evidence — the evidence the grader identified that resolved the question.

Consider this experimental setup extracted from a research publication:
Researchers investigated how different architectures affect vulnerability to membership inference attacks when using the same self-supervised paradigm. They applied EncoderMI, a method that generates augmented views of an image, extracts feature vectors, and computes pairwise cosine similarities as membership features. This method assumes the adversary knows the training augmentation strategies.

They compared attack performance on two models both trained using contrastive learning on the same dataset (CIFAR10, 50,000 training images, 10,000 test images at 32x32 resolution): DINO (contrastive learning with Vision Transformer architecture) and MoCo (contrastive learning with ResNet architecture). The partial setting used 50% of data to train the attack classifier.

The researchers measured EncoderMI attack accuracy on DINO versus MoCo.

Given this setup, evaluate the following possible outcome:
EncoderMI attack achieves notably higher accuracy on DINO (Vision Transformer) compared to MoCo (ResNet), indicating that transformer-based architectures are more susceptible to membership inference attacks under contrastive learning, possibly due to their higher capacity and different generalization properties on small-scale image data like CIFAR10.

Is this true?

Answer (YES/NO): YES